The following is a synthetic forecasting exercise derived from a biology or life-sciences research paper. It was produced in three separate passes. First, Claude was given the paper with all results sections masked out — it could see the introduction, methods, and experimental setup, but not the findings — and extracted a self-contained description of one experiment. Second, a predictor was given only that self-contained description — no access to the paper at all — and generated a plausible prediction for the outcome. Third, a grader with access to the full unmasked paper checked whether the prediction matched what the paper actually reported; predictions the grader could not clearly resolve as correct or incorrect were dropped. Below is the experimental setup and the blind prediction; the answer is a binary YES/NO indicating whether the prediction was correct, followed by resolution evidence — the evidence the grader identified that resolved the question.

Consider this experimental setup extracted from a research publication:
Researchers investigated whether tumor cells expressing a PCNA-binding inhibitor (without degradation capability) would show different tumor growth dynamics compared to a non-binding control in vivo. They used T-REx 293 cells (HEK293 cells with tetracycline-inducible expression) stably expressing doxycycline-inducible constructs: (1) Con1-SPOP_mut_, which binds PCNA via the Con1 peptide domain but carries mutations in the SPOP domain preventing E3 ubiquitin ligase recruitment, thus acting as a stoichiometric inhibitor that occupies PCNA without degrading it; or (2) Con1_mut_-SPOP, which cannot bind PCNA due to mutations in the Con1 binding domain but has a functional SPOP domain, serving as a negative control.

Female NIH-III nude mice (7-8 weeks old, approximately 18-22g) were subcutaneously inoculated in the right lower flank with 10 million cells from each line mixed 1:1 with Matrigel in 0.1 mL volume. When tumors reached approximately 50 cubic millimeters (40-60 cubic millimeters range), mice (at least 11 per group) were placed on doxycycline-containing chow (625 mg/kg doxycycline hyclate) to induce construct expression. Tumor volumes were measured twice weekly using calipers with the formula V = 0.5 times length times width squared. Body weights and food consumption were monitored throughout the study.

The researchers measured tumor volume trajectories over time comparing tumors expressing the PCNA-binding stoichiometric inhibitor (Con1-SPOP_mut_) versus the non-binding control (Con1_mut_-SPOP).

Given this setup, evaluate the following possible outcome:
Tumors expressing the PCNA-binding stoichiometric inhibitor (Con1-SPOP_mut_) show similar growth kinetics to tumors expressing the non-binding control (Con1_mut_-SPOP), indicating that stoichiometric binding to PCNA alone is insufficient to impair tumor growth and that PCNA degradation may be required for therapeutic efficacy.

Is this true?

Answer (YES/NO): YES